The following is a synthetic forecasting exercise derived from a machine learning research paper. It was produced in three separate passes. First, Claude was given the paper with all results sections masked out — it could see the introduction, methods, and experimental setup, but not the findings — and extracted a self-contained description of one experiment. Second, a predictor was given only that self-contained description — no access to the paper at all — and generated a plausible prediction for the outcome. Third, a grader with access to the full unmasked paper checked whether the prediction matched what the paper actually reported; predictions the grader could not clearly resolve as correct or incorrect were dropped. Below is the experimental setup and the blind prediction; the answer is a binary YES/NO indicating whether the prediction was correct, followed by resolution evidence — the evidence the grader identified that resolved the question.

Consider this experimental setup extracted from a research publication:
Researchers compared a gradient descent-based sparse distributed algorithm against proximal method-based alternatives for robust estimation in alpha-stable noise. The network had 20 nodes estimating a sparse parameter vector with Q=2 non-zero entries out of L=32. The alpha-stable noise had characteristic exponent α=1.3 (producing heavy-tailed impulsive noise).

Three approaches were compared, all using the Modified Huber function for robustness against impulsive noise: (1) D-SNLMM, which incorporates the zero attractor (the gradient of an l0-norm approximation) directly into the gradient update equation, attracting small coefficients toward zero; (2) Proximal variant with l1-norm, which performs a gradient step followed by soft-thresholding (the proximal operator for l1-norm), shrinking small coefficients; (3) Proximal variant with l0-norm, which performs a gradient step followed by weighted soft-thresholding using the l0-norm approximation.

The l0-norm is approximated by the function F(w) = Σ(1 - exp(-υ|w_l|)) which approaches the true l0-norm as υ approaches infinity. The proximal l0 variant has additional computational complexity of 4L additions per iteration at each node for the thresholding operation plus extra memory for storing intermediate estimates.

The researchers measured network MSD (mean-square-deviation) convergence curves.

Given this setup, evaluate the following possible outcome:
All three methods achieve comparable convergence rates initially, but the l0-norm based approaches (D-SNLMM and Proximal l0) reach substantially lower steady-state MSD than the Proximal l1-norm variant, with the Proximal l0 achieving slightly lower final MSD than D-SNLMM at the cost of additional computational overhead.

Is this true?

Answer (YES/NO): NO